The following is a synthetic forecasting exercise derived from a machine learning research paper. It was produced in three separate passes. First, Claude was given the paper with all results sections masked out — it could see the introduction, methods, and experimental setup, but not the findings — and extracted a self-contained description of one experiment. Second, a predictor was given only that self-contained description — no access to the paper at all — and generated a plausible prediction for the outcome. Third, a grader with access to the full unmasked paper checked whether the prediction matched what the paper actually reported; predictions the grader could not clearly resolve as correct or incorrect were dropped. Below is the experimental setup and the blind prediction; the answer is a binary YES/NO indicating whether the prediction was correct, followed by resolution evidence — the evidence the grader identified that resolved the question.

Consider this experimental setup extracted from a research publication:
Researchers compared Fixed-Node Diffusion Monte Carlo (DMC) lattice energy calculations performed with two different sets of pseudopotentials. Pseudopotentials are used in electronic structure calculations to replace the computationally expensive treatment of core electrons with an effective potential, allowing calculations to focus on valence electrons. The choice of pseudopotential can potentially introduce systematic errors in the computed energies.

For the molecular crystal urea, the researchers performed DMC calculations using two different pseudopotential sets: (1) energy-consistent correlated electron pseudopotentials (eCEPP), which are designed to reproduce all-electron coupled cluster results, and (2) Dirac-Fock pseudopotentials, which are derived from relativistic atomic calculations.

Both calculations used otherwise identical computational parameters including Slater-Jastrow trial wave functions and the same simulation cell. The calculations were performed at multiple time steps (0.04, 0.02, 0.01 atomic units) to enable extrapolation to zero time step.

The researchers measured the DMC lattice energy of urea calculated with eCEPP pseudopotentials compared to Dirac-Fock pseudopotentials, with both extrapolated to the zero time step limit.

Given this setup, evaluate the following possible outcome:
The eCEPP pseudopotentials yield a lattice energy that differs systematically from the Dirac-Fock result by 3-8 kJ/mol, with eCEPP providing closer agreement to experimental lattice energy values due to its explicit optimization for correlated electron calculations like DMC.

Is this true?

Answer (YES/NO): NO